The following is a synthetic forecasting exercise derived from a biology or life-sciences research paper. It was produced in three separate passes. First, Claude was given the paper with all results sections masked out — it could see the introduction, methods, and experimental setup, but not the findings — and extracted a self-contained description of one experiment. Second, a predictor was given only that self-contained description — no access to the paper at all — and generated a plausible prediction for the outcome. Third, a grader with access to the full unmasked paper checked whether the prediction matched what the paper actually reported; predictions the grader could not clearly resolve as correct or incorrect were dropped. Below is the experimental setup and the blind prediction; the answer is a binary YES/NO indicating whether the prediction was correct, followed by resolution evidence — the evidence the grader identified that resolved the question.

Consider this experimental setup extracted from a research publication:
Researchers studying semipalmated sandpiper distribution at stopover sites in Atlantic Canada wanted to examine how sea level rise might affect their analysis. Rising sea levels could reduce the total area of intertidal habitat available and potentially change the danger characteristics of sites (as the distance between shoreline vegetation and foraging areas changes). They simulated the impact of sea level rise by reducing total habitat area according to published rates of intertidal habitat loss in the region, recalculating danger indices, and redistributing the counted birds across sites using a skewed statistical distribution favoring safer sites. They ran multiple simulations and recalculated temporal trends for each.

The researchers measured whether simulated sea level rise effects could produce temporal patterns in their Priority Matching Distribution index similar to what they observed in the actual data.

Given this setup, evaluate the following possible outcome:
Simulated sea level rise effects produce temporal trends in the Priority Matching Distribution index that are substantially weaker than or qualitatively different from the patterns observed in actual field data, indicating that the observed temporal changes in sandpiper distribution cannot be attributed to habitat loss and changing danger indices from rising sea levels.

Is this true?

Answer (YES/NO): YES